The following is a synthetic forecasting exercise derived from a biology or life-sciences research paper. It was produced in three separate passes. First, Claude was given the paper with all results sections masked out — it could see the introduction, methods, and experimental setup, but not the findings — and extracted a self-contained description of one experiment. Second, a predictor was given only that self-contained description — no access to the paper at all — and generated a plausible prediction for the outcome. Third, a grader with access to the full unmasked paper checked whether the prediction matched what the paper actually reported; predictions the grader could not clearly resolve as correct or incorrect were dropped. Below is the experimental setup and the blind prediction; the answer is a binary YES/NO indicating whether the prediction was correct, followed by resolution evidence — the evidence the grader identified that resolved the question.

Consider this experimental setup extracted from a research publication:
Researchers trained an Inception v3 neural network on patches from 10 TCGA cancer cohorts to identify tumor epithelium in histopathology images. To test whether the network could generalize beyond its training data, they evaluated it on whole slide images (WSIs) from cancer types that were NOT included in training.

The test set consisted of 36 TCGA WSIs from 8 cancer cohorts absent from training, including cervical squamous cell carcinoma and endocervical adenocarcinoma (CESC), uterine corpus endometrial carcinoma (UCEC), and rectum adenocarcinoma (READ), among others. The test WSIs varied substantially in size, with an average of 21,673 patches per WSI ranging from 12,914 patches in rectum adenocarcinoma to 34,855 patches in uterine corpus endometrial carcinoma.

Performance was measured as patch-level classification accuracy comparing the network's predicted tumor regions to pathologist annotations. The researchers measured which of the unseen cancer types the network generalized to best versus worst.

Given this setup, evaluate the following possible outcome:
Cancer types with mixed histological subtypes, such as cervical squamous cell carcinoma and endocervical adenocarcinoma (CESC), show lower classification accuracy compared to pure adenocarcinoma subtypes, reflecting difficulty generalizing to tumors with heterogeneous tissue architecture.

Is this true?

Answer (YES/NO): NO